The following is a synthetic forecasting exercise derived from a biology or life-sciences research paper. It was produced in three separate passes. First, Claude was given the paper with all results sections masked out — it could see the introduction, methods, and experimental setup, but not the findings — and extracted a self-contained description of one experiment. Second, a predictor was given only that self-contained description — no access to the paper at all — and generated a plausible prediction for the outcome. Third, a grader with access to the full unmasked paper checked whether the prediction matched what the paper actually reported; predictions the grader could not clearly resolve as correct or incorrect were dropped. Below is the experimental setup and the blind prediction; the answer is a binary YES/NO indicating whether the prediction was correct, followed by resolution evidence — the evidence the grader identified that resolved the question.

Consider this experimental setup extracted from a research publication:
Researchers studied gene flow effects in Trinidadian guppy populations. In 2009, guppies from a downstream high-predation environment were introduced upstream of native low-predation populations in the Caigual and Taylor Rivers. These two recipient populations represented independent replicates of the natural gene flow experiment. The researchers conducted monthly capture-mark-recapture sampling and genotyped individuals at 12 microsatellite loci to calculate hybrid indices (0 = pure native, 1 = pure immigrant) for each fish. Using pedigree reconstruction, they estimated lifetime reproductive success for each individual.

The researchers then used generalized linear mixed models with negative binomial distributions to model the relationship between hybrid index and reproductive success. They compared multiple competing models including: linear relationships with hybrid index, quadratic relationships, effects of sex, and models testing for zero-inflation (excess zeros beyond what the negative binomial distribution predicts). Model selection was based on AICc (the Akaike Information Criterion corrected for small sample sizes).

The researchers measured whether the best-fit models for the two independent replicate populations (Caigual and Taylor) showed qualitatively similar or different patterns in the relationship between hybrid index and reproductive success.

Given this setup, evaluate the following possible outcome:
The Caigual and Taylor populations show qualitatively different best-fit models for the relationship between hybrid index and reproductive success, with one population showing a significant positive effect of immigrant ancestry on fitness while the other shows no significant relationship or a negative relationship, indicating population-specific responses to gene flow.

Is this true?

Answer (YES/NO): NO